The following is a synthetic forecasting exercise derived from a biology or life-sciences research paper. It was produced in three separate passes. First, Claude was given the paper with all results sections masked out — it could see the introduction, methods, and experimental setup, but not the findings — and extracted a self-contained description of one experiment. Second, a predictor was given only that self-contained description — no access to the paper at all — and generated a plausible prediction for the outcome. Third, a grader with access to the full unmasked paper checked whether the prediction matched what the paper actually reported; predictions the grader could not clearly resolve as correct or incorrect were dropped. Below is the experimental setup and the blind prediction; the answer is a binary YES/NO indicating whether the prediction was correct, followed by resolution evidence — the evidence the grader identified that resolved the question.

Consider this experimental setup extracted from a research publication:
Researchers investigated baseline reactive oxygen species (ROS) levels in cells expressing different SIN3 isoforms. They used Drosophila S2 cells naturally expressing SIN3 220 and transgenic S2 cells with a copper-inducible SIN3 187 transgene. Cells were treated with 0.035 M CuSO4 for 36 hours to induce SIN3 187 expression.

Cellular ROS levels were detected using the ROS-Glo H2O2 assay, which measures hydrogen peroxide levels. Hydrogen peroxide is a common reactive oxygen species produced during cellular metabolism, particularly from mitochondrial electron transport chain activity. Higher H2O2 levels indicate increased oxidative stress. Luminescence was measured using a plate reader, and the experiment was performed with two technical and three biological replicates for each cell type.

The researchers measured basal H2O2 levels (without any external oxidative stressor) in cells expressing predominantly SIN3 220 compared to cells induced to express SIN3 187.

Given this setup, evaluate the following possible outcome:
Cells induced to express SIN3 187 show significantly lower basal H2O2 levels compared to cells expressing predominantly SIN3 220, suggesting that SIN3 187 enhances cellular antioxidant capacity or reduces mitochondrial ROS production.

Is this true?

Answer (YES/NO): NO